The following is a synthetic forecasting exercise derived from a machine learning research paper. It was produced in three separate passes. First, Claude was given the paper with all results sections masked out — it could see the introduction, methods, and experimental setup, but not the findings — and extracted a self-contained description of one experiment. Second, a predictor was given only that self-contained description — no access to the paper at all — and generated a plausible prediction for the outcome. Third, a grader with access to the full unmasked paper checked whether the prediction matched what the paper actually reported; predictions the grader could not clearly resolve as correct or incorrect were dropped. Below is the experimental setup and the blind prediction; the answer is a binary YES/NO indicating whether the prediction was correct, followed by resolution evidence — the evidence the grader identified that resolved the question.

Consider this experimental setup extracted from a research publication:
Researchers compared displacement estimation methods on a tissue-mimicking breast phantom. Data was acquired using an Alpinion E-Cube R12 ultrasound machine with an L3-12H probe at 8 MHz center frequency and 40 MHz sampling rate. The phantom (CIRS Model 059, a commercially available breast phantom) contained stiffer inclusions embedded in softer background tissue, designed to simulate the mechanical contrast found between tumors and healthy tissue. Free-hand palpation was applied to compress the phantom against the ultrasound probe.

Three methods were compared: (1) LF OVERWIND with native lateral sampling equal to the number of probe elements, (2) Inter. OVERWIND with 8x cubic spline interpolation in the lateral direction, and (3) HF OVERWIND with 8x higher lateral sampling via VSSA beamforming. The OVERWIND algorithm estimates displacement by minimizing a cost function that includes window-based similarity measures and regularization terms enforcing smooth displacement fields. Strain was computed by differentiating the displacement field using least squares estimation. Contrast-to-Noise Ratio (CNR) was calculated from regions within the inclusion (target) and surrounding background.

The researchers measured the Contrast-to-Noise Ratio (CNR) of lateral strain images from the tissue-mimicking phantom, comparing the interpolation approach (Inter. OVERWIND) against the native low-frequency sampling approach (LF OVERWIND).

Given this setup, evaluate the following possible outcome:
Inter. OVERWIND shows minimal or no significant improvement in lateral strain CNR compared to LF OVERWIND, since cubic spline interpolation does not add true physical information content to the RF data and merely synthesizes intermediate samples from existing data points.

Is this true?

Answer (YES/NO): NO